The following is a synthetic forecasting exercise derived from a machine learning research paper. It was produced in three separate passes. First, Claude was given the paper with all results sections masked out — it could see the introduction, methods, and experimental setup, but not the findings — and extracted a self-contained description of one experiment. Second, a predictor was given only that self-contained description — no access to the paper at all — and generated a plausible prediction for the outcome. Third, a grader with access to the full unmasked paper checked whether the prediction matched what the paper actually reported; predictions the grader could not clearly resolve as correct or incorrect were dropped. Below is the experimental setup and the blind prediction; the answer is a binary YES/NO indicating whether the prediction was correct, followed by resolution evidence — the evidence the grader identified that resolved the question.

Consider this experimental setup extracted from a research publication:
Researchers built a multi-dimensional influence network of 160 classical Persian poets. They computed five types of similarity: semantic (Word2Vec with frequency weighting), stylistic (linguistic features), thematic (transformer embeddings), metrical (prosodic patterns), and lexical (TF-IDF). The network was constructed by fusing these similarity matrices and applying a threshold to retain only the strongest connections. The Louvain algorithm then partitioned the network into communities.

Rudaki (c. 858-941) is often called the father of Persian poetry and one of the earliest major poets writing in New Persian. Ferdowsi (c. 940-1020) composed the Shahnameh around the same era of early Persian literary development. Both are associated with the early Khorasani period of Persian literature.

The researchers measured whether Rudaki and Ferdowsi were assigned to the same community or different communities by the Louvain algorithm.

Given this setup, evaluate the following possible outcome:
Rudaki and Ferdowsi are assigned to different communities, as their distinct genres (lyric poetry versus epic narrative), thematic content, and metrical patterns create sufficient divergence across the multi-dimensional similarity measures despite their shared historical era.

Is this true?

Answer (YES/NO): YES